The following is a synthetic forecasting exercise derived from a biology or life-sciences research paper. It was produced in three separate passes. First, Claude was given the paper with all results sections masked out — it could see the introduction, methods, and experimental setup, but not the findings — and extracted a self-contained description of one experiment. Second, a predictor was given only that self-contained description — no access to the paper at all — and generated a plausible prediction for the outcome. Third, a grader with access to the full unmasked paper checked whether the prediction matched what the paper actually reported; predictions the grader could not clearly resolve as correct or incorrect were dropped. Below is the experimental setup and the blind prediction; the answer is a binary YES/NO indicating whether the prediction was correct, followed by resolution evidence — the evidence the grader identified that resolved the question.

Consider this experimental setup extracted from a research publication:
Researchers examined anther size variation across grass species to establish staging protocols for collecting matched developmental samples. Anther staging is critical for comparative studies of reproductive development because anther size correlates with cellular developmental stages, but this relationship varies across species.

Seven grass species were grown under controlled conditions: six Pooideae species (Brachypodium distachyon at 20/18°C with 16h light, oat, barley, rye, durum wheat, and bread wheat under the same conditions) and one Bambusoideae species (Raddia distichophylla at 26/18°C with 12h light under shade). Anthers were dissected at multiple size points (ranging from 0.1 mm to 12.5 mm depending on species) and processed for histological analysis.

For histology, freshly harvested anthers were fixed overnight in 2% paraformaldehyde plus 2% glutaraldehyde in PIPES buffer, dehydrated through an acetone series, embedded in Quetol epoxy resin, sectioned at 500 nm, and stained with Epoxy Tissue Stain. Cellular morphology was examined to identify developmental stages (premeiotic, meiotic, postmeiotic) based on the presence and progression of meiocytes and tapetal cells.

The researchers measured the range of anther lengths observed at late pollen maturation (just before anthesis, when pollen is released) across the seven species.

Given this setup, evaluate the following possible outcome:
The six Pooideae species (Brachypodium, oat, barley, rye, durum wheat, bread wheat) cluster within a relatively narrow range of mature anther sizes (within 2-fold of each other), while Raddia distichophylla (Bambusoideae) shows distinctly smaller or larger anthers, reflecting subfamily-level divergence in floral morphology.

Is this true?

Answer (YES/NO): NO